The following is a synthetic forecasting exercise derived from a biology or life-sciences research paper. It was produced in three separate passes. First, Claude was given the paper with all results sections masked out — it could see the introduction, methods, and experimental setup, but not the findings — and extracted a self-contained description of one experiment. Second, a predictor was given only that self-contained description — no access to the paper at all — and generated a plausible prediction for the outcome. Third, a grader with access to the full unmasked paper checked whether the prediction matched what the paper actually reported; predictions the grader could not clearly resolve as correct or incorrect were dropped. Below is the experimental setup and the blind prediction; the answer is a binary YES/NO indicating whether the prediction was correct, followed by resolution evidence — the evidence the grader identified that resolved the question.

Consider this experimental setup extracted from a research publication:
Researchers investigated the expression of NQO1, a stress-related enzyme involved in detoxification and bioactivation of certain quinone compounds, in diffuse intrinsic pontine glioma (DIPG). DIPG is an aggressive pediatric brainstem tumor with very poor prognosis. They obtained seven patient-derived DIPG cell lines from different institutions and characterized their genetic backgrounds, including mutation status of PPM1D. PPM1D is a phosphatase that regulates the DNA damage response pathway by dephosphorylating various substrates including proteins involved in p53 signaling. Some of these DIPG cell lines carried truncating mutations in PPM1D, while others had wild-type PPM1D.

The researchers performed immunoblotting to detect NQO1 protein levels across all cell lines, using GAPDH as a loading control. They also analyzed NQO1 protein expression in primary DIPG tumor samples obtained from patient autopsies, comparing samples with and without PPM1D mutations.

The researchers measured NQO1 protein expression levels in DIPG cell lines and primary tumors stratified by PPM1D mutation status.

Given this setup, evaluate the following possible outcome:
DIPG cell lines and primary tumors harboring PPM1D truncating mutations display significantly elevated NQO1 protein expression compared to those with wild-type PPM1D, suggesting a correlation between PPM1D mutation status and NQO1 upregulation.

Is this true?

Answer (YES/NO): YES